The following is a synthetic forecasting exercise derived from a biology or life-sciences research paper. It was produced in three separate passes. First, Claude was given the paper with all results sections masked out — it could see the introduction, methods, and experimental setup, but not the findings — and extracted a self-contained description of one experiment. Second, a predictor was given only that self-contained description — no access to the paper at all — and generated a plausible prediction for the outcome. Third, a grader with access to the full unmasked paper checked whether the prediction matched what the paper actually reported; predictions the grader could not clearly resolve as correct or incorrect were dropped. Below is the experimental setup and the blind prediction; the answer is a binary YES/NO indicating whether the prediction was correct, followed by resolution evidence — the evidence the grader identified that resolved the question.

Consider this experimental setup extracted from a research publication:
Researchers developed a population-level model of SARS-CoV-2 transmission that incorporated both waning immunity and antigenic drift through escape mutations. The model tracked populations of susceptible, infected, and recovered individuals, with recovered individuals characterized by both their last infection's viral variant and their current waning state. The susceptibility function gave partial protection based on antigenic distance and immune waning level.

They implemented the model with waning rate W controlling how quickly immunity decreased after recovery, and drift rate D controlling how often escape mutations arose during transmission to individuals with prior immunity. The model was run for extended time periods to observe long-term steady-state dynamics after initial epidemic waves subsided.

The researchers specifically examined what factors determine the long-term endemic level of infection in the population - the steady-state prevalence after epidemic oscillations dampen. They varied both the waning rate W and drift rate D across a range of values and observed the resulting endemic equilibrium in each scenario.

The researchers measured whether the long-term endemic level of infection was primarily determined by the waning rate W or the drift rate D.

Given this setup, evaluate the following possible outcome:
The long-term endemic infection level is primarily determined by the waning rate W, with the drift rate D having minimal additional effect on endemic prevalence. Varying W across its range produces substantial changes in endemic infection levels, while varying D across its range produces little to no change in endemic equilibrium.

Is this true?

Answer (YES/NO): YES